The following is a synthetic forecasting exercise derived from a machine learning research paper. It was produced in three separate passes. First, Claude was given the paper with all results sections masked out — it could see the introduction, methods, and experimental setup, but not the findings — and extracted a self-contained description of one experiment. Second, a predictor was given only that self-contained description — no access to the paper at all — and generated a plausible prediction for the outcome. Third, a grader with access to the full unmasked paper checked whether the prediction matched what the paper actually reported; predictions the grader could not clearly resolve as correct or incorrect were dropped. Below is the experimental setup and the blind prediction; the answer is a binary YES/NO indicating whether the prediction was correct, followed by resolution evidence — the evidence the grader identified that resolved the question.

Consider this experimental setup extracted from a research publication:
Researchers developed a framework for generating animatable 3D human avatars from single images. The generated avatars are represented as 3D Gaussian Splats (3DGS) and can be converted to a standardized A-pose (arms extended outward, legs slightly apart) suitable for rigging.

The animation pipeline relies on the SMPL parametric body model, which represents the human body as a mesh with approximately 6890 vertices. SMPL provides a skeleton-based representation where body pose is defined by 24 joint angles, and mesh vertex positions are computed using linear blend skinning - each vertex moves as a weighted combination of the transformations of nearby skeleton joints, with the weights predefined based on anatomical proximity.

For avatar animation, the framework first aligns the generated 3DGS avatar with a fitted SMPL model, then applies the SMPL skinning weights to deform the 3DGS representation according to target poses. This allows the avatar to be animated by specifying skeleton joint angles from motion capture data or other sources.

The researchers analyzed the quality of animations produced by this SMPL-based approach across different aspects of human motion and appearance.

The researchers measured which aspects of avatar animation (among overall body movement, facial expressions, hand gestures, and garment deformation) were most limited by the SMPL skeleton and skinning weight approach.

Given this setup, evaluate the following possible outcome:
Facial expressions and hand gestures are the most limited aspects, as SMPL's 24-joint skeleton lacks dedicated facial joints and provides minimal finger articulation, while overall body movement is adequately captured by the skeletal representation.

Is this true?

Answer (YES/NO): NO